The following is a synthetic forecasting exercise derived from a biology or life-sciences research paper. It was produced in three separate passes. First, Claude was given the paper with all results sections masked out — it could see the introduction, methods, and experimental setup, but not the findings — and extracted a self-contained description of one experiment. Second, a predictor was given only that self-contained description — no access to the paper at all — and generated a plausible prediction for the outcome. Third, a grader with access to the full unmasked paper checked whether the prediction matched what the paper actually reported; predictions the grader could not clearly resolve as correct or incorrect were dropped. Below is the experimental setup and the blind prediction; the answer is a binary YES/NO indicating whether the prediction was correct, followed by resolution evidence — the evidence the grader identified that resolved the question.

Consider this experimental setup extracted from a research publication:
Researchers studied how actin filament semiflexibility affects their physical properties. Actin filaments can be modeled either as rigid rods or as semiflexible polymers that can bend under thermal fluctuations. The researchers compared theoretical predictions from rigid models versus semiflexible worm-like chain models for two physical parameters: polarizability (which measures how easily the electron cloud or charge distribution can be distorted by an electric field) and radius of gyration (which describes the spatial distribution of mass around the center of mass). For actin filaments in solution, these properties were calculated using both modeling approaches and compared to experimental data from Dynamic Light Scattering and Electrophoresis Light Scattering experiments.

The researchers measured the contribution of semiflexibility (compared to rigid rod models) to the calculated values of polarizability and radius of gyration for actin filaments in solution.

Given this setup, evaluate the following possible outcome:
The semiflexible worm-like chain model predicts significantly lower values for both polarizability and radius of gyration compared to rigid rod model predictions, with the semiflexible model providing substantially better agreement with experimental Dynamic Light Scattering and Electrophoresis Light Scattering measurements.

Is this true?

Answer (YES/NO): NO